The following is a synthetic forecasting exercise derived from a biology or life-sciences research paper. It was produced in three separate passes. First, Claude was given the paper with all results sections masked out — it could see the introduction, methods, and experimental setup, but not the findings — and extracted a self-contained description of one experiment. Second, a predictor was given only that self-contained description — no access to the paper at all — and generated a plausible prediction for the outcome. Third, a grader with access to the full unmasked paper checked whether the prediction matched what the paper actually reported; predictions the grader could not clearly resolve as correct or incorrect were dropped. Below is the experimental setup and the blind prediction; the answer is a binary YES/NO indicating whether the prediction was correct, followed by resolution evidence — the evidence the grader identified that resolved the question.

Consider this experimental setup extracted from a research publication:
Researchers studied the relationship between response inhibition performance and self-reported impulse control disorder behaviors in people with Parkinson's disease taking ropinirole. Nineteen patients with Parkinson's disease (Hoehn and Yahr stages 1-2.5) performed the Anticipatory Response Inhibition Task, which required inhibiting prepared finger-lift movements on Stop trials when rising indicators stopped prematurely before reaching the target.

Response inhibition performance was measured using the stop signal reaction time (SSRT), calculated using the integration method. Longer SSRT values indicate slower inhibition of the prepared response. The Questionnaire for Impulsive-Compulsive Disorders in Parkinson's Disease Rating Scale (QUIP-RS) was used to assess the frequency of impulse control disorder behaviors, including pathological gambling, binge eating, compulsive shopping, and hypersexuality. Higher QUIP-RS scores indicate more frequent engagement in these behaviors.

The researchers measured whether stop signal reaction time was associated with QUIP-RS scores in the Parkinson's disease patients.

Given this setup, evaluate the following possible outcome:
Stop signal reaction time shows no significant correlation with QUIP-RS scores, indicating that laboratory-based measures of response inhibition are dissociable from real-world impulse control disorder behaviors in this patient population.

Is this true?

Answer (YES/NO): NO